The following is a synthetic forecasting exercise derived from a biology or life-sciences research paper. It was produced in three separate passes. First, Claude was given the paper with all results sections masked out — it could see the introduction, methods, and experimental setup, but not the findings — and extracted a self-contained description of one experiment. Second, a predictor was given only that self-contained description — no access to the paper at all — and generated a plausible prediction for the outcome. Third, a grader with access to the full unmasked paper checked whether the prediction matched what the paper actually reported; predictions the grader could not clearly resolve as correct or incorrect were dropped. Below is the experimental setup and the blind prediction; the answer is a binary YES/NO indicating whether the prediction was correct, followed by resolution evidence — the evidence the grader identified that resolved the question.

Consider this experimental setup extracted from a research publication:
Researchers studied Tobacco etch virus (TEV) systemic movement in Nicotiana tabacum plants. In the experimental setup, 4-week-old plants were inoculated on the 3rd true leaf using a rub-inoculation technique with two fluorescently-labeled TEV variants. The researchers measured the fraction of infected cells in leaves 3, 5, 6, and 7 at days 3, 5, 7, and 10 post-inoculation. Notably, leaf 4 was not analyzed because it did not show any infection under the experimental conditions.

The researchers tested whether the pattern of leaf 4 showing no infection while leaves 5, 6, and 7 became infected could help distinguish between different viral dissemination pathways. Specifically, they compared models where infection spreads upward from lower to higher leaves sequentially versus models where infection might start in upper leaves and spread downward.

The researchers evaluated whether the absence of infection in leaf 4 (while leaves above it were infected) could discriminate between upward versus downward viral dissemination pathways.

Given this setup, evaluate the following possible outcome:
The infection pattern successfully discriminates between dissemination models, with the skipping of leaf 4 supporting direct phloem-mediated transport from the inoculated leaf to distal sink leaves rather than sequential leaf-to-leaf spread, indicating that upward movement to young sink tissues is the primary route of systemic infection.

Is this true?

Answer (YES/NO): NO